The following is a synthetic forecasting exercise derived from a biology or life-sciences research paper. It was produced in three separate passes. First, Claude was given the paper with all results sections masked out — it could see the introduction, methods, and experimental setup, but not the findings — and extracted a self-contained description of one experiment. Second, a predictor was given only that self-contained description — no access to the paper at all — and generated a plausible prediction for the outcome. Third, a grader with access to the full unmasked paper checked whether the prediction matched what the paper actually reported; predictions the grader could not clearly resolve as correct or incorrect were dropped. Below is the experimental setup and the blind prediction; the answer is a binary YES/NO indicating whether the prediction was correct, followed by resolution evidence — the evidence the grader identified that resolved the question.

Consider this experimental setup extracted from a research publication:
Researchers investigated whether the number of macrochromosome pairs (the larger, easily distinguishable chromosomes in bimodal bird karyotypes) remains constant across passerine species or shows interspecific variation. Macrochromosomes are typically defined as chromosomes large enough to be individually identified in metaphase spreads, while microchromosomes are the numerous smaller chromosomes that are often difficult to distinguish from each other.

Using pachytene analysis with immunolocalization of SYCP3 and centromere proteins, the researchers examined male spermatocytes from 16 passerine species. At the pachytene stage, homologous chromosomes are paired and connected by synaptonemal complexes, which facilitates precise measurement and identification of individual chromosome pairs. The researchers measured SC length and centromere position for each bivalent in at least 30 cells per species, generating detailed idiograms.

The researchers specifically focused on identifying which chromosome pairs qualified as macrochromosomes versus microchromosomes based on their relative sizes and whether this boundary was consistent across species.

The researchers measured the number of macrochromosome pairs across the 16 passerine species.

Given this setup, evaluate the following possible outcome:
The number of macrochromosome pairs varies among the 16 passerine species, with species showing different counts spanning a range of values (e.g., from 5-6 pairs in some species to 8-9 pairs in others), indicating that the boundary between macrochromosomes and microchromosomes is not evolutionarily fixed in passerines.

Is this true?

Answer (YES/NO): NO